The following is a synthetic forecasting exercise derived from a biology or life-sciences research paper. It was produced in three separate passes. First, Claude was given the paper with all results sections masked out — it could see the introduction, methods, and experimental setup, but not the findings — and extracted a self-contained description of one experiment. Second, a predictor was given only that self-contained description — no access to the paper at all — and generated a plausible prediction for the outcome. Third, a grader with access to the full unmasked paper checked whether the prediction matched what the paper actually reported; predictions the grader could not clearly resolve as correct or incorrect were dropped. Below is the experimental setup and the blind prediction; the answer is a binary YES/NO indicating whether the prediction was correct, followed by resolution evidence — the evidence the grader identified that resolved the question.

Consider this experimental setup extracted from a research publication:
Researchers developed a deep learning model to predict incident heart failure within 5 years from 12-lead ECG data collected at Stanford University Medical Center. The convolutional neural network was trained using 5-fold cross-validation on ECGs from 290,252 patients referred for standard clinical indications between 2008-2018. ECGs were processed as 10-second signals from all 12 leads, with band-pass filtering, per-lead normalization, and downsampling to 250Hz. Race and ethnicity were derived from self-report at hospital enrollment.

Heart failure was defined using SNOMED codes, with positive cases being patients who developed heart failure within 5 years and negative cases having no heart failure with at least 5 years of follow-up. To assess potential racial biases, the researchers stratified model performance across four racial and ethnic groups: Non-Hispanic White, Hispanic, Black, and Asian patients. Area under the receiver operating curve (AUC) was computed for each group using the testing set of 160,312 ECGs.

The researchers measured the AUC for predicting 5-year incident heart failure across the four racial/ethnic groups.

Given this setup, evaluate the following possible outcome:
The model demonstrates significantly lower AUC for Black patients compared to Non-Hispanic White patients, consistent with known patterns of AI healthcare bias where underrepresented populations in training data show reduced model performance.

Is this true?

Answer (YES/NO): NO